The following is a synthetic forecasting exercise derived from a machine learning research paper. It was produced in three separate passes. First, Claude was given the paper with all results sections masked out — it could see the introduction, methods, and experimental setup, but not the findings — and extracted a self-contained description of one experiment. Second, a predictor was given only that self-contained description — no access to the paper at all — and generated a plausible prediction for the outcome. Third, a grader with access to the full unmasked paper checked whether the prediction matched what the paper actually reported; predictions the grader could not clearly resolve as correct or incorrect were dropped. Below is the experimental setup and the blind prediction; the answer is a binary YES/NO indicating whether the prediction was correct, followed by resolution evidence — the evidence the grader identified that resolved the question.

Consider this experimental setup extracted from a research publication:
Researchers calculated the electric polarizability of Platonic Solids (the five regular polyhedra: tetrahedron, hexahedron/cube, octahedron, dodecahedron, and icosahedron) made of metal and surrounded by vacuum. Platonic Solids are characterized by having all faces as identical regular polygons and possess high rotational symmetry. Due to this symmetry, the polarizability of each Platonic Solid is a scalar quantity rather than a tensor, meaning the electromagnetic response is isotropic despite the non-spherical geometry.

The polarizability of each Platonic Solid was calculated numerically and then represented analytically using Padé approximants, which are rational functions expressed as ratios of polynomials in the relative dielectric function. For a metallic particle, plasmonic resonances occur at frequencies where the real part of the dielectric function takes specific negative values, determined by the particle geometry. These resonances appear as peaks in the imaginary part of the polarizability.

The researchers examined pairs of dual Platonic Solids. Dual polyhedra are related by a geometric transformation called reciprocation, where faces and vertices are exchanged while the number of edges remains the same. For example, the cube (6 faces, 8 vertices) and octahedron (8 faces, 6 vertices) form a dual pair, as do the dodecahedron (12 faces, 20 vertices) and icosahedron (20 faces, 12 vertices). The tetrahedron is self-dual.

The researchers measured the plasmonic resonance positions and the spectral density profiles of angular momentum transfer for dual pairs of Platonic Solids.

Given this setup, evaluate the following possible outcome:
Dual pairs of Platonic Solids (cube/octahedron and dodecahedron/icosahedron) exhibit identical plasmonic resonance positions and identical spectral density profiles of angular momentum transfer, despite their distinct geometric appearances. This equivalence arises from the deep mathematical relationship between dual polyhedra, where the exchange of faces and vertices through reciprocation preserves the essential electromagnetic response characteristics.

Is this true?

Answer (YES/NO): NO